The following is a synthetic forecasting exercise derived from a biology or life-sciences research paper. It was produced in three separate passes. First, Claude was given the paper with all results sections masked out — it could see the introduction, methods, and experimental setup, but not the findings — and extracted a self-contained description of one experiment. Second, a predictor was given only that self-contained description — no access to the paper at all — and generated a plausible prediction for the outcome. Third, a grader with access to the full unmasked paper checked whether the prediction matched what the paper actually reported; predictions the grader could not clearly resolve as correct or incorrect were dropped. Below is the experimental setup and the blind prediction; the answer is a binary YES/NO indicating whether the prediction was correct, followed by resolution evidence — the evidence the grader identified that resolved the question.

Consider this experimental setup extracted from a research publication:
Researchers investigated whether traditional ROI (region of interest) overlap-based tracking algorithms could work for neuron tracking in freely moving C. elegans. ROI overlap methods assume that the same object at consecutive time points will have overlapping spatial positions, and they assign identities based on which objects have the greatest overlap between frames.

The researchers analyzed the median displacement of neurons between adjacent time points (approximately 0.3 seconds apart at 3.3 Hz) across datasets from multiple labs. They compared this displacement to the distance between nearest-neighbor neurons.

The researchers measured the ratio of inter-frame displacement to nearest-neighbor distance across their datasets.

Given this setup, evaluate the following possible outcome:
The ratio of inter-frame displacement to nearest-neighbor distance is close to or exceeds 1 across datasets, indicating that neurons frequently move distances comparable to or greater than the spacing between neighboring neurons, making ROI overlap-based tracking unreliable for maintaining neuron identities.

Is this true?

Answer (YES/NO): YES